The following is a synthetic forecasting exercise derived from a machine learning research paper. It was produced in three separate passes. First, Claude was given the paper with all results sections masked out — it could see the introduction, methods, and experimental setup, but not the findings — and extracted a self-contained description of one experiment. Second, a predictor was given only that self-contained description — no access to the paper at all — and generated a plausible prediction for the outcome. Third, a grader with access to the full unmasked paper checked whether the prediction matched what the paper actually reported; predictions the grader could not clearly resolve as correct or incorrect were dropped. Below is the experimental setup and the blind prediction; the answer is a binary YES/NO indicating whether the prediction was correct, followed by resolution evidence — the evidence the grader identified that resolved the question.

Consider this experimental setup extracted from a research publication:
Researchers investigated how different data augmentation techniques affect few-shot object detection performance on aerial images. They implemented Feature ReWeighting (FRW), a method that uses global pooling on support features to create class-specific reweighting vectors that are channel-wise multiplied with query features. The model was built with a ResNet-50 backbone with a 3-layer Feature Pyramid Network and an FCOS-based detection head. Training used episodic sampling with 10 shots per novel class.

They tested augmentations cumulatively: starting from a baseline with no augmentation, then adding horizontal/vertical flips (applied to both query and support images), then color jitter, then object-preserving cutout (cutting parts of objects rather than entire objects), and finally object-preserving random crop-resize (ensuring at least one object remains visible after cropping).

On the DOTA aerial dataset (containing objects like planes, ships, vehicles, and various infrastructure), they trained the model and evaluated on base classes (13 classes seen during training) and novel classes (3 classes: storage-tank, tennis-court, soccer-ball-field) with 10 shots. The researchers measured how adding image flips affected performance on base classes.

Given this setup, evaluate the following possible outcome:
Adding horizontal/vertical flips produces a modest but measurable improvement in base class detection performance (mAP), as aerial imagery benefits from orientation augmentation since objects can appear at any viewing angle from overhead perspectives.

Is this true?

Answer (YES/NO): NO